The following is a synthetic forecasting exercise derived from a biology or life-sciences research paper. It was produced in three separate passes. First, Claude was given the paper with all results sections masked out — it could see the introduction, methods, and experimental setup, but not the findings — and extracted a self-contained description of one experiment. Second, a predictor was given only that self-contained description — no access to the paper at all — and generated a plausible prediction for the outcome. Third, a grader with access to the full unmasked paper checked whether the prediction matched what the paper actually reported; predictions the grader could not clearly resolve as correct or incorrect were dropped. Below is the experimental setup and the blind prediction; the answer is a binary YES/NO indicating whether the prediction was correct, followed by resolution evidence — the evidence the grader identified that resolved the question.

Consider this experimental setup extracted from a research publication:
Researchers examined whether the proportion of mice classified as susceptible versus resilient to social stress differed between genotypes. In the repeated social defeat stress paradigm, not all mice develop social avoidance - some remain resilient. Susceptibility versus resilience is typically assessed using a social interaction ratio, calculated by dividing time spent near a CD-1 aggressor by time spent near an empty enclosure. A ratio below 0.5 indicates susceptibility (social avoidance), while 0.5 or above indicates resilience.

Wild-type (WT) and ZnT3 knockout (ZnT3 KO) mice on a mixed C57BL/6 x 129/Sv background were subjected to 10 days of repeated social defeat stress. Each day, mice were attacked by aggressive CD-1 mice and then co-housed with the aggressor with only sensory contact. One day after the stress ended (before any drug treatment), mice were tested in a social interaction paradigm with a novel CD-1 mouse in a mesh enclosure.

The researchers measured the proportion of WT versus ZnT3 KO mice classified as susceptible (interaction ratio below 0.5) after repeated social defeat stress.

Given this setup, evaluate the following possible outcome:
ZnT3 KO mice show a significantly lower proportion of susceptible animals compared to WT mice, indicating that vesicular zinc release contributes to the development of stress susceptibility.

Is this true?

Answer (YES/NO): NO